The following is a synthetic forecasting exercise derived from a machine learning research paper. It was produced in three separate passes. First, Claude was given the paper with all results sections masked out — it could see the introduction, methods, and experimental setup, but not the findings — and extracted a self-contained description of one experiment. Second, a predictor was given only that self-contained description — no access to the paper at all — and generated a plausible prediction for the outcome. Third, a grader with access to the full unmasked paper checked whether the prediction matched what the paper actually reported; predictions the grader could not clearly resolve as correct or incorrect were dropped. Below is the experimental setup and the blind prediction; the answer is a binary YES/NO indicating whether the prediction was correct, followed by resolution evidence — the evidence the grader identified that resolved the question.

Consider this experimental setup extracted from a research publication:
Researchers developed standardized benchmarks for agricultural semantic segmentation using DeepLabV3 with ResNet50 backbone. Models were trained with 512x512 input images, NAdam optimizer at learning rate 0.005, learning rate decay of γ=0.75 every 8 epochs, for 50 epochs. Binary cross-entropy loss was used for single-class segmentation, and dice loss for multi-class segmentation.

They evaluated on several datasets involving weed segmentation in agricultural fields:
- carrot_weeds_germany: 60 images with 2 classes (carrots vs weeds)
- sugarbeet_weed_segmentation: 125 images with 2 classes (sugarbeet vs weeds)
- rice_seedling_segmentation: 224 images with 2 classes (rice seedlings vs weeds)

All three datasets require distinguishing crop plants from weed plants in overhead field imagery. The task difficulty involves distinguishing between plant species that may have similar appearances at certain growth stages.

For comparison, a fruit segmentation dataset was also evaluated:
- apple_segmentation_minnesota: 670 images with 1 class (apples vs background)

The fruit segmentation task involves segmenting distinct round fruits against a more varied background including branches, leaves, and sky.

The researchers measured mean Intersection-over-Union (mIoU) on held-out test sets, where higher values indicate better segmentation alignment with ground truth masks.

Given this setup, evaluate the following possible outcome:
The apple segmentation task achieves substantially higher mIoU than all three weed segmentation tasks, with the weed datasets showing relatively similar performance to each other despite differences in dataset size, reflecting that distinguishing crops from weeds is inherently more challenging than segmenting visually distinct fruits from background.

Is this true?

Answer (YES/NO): YES